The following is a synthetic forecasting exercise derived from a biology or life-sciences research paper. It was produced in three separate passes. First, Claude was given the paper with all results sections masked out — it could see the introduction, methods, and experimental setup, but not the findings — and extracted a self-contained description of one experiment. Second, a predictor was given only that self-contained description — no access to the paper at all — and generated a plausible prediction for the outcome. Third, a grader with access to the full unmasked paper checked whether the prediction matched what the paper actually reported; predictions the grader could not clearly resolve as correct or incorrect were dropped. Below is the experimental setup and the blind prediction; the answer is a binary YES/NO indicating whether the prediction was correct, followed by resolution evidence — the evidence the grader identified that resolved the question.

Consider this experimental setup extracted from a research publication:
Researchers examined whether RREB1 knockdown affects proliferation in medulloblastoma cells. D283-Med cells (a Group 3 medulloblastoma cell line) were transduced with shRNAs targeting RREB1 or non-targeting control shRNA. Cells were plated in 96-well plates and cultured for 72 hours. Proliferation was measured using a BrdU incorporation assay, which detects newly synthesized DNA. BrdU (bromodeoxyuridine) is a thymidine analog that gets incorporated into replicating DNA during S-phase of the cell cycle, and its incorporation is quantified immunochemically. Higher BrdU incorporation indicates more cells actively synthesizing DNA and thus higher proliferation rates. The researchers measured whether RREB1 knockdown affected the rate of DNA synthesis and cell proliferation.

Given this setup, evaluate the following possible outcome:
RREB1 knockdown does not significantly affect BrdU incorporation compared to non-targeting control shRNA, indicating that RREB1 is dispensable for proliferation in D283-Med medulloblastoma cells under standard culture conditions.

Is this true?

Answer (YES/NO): NO